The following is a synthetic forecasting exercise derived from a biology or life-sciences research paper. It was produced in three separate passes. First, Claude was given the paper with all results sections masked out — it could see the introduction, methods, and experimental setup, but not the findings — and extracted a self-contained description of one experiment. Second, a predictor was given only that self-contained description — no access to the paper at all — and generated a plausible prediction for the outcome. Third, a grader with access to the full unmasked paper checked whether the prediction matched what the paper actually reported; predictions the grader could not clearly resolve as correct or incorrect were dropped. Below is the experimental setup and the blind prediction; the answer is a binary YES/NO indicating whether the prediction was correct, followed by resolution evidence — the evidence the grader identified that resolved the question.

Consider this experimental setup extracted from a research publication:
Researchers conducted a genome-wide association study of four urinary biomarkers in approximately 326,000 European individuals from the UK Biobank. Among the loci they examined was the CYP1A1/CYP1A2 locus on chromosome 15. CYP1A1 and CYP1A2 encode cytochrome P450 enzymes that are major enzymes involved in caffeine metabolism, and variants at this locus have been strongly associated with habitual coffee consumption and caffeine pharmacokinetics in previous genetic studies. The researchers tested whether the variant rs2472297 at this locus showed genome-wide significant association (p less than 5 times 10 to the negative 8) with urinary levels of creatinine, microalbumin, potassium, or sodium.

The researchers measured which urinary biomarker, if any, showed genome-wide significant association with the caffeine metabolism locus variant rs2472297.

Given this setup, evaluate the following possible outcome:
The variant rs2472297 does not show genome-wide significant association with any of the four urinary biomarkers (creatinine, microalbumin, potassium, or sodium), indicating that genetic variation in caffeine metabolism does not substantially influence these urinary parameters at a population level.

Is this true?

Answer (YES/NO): NO